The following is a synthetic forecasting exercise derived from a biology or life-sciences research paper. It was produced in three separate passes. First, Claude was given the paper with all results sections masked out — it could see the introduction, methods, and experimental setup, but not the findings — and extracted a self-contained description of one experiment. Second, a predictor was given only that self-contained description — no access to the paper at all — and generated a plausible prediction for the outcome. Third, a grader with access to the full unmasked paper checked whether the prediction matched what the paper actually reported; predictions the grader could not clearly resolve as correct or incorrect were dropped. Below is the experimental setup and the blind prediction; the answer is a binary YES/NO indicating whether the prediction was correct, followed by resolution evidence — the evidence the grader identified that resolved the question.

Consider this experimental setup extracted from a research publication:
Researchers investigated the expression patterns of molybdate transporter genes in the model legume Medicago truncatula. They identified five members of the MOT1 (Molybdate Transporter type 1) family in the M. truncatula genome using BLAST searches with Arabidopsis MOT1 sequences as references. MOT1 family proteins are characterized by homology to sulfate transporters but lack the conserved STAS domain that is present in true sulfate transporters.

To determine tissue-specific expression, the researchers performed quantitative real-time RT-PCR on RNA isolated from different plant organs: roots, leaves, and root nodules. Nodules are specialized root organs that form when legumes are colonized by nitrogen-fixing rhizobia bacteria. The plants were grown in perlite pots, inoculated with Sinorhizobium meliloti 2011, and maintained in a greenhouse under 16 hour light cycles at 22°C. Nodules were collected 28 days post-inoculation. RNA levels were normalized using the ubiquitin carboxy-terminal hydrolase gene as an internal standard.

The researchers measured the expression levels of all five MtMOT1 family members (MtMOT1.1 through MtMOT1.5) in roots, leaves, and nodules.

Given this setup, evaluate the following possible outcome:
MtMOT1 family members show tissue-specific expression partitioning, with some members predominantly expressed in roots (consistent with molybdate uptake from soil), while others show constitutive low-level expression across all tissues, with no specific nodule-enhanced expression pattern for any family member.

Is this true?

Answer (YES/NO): NO